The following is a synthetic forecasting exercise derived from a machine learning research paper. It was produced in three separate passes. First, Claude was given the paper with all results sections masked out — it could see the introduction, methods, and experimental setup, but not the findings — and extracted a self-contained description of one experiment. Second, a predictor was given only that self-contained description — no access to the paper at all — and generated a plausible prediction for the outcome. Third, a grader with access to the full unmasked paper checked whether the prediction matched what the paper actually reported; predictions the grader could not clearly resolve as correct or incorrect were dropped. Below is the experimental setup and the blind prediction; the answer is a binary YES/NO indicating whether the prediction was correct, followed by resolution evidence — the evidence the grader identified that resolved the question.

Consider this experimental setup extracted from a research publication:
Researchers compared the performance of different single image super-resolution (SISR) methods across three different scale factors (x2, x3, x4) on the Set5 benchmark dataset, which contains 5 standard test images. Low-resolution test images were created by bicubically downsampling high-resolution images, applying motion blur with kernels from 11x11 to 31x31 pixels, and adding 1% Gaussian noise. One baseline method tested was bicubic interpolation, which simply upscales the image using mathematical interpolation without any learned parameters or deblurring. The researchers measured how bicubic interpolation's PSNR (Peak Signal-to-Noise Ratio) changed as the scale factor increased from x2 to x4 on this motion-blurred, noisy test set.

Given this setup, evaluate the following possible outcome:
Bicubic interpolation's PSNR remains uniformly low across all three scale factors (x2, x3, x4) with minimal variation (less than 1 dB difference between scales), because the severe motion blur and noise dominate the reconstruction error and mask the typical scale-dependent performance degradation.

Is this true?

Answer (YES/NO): NO